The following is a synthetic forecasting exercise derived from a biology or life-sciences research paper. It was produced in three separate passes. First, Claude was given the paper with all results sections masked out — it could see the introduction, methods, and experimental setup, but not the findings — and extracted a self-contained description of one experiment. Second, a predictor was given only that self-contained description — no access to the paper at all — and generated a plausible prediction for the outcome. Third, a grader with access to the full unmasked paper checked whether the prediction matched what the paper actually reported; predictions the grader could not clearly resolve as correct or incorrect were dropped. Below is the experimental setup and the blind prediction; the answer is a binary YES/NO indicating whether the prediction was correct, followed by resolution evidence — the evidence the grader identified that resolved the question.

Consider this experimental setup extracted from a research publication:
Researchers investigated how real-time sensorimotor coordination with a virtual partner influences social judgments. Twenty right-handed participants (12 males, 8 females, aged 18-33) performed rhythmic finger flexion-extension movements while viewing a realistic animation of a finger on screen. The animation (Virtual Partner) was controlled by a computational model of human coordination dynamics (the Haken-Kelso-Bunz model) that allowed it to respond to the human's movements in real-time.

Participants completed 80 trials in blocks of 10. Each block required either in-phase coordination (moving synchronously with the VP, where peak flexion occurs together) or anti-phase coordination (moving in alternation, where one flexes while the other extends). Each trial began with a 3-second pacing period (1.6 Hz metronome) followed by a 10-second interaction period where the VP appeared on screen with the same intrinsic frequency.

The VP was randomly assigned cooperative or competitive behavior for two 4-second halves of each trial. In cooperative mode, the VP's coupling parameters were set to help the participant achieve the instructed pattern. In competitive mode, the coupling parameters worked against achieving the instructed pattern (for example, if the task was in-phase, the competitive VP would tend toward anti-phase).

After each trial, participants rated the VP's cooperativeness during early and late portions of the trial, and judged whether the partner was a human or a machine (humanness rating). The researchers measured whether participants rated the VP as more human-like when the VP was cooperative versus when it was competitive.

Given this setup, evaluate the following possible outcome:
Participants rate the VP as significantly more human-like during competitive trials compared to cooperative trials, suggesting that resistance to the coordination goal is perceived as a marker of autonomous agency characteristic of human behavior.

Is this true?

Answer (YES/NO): NO